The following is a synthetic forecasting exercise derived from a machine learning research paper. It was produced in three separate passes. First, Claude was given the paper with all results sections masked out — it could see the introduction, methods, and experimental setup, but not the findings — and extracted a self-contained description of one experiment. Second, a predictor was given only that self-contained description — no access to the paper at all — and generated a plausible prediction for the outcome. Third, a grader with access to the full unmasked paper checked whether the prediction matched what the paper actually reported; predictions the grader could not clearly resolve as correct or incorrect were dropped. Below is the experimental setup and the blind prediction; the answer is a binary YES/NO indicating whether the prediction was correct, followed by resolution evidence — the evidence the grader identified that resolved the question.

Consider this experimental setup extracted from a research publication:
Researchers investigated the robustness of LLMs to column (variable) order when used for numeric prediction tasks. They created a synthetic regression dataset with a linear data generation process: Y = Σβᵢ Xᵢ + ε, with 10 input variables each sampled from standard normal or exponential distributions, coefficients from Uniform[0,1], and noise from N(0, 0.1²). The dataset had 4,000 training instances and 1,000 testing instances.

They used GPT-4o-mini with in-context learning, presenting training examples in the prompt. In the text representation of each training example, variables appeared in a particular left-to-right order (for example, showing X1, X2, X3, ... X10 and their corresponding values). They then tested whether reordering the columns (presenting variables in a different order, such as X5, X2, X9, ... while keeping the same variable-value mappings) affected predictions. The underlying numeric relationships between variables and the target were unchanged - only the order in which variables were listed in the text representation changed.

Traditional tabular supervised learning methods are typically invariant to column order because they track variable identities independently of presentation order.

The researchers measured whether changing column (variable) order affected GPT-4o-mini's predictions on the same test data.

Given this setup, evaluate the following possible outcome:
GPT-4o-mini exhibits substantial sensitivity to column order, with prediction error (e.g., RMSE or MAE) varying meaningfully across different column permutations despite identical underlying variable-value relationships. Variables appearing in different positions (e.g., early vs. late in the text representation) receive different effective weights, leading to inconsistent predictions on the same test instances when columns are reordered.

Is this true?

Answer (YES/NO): NO